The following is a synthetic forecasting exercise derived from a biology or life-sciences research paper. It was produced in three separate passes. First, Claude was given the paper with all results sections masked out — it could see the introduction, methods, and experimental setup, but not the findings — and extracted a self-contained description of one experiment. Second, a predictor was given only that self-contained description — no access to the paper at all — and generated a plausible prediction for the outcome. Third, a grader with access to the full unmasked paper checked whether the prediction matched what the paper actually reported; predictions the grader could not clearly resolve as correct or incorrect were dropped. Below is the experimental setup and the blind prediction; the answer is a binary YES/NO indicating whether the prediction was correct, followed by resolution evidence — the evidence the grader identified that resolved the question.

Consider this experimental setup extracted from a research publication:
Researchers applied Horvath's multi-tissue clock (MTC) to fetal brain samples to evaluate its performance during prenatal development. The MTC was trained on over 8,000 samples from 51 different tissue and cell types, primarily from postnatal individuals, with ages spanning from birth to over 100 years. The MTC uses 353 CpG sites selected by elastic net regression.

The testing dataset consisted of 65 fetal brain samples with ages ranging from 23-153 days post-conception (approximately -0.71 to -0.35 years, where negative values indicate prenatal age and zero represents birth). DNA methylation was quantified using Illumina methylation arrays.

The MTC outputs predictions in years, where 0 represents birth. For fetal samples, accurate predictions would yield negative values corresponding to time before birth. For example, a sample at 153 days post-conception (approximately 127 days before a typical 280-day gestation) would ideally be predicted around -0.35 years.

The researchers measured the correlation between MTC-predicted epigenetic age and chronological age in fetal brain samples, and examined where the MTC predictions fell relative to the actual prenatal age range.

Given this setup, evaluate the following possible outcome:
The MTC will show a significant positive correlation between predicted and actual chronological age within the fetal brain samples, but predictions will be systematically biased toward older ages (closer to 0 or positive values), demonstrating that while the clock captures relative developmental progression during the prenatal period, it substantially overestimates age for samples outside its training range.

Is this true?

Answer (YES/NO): NO